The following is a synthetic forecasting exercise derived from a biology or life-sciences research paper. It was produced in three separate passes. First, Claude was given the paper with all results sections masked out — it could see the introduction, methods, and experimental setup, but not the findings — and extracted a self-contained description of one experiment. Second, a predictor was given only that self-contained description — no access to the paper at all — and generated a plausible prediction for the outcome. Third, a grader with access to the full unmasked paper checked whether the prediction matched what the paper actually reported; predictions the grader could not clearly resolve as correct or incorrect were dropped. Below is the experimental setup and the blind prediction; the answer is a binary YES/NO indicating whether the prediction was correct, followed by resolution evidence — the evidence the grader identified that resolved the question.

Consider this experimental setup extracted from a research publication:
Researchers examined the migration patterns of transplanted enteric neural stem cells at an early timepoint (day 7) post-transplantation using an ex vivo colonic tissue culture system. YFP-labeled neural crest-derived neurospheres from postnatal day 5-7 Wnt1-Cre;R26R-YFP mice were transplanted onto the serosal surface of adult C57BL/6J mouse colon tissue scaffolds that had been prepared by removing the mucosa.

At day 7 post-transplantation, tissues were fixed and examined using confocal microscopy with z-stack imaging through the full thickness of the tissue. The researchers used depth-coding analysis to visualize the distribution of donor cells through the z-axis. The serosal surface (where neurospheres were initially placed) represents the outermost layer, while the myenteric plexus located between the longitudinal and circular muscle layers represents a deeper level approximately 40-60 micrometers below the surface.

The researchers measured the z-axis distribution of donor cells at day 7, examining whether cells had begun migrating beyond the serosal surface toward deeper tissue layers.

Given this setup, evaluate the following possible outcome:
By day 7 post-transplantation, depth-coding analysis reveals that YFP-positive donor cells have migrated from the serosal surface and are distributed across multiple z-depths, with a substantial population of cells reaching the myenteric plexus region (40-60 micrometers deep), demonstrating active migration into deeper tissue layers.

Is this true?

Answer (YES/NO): NO